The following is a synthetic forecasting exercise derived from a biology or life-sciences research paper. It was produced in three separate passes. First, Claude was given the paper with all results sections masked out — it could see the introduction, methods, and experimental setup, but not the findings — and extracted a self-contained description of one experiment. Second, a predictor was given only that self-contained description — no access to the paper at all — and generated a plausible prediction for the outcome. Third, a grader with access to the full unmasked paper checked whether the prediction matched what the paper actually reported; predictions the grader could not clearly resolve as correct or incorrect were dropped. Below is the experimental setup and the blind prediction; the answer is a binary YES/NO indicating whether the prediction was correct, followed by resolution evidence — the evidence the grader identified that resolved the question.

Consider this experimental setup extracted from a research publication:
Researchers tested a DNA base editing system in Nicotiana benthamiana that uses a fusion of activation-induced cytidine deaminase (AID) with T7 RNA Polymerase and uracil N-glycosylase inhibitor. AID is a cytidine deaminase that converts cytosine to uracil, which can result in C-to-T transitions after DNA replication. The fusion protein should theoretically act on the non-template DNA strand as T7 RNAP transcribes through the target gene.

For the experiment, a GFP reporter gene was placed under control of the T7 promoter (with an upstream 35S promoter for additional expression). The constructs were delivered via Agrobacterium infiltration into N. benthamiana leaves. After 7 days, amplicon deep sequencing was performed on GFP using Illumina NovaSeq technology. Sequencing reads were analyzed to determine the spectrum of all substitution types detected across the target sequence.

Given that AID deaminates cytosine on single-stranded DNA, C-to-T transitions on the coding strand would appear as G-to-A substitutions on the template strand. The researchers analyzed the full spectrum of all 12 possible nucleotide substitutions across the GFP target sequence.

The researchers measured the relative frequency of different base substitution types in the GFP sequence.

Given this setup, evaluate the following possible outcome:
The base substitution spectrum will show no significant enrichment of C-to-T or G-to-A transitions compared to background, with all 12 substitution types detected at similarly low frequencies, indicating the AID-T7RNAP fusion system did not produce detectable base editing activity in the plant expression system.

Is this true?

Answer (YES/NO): NO